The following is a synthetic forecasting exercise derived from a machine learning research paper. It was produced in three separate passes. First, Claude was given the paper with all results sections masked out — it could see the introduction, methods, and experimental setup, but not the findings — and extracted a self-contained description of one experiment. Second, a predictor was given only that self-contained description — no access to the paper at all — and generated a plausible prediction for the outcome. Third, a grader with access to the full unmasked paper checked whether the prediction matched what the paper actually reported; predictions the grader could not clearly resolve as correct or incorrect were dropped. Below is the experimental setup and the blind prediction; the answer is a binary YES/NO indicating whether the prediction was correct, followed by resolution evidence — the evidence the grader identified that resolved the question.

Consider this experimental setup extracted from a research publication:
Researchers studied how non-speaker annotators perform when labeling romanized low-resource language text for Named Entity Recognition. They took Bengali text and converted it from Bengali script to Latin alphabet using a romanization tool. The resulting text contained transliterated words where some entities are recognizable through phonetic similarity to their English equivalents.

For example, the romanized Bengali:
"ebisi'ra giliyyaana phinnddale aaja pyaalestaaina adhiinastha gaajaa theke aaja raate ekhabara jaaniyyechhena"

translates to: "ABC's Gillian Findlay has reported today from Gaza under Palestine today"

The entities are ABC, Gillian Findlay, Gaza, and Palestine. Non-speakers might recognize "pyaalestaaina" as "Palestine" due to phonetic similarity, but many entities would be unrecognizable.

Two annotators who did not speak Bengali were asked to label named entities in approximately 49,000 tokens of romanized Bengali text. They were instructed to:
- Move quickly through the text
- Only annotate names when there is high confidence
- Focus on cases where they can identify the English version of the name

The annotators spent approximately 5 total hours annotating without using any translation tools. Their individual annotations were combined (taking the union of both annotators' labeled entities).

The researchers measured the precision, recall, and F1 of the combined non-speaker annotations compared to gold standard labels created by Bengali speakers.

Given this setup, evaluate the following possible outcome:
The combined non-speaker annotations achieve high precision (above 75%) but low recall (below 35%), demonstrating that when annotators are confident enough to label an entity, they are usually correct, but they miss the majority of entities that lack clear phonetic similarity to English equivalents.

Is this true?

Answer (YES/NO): YES